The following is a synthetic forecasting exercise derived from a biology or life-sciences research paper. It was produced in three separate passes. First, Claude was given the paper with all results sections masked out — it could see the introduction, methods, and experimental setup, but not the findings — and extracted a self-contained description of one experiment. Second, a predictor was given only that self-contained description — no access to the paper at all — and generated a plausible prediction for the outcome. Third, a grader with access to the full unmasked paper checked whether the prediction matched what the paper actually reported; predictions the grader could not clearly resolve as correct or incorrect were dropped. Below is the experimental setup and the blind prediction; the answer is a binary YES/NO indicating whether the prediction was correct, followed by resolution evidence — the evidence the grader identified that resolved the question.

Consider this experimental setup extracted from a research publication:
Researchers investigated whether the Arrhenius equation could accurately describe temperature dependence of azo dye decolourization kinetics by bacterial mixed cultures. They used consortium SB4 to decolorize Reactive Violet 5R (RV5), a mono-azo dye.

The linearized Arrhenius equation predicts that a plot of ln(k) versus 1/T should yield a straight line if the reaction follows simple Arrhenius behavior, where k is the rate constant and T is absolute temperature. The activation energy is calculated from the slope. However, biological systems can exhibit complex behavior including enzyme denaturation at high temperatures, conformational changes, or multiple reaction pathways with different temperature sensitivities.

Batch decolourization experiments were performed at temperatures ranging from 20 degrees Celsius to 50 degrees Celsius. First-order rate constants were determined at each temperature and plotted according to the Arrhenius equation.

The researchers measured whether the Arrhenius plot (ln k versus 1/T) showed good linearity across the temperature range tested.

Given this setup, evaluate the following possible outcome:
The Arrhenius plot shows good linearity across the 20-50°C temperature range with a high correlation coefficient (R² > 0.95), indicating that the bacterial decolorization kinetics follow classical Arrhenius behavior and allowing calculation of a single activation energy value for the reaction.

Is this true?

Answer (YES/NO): YES